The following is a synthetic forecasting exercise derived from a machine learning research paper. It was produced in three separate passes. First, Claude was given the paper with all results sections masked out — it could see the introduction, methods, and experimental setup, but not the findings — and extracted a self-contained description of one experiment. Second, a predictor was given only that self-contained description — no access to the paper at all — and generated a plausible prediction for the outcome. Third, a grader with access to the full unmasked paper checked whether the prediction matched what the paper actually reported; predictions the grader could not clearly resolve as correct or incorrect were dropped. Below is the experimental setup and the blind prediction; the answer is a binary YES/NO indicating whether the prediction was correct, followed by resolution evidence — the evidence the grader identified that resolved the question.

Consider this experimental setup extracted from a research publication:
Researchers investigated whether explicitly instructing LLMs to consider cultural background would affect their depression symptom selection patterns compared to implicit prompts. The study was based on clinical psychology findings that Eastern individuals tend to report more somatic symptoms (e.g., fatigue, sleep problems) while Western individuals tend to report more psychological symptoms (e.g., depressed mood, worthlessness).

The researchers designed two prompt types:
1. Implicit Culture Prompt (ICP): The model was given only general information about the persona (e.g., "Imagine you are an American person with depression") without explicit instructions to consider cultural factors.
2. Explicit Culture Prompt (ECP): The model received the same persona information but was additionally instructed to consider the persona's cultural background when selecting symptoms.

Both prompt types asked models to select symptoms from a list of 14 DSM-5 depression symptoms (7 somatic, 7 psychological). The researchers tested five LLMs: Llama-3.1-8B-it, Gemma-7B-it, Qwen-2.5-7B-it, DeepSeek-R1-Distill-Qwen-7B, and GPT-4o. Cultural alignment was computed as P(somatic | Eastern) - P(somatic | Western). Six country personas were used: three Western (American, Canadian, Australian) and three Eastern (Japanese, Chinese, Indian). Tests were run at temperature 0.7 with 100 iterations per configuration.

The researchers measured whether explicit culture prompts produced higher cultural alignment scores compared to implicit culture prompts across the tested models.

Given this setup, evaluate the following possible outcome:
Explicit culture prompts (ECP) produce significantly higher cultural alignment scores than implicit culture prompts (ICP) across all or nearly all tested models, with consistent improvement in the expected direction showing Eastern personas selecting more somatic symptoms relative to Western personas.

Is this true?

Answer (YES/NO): NO